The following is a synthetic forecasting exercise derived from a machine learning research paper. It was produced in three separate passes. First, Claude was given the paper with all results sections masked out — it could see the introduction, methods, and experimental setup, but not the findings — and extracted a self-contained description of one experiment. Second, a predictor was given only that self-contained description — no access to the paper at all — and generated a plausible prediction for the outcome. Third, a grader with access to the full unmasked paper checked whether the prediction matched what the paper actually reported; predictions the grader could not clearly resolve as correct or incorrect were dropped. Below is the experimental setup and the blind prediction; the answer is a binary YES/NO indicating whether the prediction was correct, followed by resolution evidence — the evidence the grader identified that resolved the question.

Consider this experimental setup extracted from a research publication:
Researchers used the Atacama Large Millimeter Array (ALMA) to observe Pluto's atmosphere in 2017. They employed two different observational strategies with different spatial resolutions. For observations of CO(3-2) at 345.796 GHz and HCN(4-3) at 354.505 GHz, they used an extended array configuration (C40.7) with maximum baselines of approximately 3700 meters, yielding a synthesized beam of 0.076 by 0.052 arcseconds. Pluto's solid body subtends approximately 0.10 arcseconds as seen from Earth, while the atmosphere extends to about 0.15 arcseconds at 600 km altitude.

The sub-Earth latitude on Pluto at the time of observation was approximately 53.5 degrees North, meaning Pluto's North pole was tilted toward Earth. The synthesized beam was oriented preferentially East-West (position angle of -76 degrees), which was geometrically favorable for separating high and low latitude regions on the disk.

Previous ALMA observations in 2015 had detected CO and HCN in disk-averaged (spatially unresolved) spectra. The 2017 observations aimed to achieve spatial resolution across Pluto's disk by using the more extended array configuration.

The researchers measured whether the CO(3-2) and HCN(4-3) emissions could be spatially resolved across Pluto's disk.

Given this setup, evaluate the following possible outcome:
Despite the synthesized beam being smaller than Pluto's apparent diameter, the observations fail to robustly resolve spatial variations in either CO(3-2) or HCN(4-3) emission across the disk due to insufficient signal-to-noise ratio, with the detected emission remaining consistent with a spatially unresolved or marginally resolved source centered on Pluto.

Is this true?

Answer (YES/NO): NO